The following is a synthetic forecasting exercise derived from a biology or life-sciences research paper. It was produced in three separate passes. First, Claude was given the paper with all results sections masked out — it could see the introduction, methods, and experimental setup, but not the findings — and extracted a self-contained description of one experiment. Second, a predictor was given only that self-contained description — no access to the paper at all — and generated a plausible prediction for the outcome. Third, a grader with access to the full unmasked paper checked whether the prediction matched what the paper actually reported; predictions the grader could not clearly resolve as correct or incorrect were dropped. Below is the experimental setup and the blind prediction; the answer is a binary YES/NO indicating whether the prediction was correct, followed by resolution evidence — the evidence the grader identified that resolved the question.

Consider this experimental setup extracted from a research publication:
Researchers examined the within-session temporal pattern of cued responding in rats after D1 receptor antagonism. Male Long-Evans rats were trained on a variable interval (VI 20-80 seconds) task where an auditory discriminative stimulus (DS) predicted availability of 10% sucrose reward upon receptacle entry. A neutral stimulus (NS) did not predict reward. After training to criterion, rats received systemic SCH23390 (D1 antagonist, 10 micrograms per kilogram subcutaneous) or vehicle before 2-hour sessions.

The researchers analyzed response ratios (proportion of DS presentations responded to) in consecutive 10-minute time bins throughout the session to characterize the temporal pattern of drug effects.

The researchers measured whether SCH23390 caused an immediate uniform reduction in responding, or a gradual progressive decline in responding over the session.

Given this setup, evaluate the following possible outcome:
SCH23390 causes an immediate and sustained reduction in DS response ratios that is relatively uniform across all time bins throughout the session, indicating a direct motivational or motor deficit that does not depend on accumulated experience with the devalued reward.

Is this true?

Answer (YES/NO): NO